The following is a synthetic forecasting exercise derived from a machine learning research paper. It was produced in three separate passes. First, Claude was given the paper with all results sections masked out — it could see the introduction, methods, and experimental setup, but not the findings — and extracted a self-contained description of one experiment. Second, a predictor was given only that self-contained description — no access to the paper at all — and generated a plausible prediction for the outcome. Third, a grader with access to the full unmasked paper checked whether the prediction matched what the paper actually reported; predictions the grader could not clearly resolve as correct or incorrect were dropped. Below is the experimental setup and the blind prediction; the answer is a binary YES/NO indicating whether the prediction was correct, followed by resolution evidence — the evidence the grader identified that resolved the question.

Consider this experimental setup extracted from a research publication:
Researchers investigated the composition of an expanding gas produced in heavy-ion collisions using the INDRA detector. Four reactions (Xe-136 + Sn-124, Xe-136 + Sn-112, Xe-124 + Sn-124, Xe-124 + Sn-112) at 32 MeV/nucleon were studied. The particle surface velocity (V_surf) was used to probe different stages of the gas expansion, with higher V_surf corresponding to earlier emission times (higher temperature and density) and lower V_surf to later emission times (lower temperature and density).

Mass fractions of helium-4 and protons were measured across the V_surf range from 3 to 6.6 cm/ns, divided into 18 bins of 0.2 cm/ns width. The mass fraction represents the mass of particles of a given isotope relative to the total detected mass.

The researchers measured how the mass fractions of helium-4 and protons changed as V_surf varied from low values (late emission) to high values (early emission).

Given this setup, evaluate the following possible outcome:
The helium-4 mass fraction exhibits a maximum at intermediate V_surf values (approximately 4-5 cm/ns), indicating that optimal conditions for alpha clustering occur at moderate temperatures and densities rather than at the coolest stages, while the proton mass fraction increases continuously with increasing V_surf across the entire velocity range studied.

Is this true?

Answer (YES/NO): NO